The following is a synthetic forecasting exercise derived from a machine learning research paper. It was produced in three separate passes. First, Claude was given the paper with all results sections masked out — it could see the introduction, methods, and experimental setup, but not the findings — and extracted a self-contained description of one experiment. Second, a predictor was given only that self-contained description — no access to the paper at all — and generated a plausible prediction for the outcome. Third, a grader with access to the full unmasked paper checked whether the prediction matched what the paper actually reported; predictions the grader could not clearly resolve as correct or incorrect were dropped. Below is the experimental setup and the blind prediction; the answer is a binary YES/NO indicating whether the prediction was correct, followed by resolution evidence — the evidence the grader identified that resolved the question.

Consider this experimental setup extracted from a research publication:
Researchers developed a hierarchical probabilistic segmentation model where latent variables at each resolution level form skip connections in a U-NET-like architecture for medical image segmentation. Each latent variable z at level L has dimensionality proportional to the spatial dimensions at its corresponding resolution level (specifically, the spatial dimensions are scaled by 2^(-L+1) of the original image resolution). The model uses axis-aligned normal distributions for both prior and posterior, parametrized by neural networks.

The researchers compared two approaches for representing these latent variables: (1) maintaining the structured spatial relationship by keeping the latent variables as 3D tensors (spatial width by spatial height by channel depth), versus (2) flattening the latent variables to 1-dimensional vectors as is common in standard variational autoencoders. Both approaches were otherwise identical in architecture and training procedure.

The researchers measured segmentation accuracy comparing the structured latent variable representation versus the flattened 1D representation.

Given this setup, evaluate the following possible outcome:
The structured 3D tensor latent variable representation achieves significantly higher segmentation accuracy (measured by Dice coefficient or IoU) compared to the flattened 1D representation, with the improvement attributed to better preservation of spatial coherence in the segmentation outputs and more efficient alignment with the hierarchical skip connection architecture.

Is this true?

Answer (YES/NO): NO